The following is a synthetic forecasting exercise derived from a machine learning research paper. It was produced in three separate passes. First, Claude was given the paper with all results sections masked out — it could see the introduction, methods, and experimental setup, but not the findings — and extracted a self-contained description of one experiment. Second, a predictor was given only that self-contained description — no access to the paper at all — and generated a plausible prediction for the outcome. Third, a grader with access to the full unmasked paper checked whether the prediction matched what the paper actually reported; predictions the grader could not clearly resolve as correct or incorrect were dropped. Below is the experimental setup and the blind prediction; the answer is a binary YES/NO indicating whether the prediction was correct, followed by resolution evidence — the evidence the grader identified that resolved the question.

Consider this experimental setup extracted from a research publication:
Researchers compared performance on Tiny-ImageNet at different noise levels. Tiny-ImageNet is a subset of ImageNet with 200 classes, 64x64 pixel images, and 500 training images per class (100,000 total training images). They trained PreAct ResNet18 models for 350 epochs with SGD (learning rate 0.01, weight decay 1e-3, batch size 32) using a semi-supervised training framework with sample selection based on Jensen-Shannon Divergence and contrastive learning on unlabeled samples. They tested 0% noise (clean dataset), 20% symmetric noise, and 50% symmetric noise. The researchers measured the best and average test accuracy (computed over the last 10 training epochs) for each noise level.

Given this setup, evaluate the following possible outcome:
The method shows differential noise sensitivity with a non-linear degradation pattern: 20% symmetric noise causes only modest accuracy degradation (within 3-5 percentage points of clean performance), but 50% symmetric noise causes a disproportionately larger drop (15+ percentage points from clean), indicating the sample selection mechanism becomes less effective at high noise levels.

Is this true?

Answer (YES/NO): NO